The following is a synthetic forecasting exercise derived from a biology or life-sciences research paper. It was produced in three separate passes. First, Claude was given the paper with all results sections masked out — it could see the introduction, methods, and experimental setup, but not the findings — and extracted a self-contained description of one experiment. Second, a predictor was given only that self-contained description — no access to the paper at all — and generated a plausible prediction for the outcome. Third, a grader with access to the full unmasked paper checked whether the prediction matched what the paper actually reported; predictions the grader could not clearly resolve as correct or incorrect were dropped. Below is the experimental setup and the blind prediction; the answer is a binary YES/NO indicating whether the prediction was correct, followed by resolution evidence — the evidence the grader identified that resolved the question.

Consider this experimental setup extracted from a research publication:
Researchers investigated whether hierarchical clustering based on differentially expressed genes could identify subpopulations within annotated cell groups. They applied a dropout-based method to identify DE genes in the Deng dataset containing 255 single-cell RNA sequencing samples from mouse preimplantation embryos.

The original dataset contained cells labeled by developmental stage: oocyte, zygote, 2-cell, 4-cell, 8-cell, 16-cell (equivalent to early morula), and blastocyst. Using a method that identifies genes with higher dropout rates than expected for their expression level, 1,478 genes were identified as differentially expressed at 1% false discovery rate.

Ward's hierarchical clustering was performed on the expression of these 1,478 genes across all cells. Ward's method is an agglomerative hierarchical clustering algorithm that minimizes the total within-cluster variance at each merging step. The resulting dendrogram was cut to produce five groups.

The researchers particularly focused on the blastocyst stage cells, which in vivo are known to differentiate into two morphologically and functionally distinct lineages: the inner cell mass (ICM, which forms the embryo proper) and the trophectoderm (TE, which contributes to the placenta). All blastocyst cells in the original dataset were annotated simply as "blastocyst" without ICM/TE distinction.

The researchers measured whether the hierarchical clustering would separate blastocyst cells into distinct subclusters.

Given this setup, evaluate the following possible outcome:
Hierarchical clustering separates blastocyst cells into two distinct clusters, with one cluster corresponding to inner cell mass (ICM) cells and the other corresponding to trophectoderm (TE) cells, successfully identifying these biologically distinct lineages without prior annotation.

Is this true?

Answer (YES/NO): YES